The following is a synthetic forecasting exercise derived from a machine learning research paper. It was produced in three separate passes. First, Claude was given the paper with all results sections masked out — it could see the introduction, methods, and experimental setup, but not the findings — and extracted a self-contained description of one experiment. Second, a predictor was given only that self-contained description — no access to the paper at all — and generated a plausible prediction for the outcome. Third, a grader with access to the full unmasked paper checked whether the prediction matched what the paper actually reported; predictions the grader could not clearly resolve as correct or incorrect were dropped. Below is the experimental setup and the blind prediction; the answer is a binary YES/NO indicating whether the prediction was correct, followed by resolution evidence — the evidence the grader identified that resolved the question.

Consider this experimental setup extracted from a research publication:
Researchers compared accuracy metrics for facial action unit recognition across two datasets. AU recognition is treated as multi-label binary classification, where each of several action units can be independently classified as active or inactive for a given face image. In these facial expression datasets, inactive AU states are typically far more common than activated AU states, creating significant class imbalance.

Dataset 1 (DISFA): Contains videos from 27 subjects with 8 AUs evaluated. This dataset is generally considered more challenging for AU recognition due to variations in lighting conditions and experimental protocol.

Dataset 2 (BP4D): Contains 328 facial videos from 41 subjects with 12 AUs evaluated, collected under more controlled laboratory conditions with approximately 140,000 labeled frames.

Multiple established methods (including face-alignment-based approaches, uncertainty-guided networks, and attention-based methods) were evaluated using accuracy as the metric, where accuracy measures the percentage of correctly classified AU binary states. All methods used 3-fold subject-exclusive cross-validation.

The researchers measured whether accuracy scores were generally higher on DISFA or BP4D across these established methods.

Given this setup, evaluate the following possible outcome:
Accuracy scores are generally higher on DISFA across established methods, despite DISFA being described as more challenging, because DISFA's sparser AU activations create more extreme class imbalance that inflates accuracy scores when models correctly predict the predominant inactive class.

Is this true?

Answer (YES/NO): YES